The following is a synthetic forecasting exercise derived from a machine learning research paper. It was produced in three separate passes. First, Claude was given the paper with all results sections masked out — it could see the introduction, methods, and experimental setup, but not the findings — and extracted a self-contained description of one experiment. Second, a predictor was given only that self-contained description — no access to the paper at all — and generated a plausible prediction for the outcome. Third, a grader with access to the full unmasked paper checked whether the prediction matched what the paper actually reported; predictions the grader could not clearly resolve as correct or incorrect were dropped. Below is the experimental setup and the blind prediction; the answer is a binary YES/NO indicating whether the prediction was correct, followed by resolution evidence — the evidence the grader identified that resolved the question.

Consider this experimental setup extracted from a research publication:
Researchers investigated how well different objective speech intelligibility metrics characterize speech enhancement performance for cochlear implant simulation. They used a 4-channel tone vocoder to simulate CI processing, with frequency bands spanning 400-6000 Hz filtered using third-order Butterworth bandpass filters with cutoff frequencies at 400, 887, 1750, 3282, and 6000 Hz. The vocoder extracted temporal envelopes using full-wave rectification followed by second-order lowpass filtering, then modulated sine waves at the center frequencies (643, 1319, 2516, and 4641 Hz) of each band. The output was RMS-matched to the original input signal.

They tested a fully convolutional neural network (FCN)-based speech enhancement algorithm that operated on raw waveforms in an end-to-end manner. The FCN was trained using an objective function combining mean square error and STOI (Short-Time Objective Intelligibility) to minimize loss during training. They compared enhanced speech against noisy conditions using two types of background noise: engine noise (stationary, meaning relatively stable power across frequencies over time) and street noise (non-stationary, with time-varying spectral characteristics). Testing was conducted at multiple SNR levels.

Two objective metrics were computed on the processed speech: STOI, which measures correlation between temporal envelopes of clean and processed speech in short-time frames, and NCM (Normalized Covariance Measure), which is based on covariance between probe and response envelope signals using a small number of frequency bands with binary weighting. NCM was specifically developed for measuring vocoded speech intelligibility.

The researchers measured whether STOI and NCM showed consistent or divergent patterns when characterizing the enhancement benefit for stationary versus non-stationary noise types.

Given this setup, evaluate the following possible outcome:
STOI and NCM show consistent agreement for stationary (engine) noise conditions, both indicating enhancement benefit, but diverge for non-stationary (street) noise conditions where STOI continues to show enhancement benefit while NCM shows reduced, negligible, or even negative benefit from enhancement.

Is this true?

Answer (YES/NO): NO